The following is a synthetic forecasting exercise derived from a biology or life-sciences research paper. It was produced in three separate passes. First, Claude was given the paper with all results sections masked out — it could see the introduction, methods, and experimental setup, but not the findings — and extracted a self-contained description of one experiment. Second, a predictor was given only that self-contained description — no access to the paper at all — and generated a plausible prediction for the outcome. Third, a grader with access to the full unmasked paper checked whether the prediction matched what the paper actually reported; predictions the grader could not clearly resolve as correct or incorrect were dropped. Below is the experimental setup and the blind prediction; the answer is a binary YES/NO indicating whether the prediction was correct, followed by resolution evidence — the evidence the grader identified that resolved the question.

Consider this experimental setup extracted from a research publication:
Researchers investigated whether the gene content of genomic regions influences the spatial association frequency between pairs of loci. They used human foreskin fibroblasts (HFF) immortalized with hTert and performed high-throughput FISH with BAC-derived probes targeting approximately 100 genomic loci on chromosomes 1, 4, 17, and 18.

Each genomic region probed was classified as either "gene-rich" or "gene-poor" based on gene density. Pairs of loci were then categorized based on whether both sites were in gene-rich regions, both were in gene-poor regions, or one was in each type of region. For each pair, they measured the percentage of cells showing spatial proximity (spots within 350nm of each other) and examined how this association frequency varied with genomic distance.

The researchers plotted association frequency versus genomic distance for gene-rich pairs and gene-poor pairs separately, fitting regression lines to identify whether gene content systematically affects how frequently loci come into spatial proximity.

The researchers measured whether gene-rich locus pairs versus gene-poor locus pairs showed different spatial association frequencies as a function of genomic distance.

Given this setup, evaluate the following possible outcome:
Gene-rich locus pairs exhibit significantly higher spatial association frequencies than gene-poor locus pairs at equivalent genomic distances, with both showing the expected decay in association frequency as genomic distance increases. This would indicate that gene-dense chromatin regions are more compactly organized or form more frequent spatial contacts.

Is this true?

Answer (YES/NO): NO